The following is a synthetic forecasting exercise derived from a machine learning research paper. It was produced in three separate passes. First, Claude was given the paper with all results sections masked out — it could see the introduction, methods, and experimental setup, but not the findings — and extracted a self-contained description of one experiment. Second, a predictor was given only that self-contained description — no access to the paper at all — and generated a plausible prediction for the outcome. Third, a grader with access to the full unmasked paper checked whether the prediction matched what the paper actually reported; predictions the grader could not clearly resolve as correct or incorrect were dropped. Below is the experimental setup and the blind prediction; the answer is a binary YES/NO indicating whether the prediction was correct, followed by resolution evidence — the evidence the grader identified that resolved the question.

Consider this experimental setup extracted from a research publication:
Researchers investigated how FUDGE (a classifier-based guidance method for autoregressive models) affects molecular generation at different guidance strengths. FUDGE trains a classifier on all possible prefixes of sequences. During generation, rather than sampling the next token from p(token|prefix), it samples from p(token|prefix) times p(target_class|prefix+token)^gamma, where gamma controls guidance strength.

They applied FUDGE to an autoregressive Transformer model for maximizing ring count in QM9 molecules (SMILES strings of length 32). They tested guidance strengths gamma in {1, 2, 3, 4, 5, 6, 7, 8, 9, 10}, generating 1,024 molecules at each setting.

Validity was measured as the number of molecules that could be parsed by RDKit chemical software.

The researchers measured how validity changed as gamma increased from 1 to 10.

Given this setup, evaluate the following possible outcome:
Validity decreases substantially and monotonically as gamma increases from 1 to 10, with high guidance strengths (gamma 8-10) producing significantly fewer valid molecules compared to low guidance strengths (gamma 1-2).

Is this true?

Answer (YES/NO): YES